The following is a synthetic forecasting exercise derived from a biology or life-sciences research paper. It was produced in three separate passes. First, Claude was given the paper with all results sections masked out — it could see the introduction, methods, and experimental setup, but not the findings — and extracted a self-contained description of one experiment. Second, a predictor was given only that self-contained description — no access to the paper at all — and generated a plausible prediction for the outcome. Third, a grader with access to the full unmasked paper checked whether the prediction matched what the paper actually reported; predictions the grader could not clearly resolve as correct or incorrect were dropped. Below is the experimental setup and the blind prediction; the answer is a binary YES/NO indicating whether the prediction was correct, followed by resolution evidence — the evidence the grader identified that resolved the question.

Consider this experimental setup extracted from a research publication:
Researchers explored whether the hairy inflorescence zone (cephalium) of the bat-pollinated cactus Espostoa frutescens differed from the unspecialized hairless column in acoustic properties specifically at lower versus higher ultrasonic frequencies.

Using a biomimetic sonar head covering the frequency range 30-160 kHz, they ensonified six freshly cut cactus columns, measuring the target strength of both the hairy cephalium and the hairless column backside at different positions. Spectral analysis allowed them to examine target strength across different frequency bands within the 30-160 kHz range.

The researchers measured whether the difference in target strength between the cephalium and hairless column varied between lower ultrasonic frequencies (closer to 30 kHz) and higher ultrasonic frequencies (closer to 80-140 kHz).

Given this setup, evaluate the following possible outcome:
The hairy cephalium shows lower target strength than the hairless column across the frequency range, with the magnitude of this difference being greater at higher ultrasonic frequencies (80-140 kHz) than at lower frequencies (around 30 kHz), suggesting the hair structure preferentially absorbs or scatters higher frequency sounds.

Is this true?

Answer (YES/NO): YES